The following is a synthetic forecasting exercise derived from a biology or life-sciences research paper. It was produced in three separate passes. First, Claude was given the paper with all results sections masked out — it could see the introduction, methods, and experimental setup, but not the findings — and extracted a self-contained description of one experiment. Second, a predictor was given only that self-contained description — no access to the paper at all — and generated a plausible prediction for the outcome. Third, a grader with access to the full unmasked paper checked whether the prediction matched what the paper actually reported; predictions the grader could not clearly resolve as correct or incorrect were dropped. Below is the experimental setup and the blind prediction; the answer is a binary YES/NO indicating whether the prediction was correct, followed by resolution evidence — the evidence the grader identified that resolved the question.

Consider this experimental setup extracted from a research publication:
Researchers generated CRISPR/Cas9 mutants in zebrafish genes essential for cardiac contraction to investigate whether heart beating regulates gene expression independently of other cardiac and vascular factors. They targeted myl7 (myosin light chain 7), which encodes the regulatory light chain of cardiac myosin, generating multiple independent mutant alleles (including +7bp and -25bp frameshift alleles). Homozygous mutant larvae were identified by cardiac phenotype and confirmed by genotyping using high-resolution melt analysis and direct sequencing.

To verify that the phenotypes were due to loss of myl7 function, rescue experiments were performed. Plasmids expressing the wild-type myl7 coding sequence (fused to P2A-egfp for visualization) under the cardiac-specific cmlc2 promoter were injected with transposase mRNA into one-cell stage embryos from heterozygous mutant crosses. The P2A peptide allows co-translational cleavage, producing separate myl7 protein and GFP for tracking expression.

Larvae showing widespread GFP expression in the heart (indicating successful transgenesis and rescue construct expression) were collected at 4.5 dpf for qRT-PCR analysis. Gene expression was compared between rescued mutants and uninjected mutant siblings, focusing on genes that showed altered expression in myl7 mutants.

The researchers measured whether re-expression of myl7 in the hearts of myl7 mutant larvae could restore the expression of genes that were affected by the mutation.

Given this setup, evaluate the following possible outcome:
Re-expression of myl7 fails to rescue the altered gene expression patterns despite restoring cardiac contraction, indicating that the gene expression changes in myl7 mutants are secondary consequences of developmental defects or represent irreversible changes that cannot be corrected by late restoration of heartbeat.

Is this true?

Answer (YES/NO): NO